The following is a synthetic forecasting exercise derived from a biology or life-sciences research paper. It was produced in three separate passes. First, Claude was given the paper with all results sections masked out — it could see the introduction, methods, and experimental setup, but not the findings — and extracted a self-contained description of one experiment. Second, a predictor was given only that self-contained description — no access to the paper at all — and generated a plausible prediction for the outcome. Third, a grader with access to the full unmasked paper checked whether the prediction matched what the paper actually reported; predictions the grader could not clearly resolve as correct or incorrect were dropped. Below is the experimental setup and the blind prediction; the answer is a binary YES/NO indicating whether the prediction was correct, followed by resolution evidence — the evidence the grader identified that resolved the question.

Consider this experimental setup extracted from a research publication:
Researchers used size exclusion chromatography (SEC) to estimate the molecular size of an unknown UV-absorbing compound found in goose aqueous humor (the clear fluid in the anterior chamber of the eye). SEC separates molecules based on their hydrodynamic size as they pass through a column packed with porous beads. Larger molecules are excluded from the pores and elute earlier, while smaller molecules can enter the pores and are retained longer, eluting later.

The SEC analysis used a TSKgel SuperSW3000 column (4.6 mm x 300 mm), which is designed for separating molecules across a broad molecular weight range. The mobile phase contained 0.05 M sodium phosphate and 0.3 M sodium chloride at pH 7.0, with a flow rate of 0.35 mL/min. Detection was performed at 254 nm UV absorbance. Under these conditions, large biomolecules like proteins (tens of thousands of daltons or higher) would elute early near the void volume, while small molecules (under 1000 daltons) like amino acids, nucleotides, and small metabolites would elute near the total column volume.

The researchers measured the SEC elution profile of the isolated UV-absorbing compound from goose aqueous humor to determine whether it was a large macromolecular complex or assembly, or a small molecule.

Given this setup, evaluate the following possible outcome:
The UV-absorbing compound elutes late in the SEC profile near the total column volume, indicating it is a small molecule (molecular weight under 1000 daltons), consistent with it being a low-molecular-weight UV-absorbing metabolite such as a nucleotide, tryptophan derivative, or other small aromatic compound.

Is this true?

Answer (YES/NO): NO